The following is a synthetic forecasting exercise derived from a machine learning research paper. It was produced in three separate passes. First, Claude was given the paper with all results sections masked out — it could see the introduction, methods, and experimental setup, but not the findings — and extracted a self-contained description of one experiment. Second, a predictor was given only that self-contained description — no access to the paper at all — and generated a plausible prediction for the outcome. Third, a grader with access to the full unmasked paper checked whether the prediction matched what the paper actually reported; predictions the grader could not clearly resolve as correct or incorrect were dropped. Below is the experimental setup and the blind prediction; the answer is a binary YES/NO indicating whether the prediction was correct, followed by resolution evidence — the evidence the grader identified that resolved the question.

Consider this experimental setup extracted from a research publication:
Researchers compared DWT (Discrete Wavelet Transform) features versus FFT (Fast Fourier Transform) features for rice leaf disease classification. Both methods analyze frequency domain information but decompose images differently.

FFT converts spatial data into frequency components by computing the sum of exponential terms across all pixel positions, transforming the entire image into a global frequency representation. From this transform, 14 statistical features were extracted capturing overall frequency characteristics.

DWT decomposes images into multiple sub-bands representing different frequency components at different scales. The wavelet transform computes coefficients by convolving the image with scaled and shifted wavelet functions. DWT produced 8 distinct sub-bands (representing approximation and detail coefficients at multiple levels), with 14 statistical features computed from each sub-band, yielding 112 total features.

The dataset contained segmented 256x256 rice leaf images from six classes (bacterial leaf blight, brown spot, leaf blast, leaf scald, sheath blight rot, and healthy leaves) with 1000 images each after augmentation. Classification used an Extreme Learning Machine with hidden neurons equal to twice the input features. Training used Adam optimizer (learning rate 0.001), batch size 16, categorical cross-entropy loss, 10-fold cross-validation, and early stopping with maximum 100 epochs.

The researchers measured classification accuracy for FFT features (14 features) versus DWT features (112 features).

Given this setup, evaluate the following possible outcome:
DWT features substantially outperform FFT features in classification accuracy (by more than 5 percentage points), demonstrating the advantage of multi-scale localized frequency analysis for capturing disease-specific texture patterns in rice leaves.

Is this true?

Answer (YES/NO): YES